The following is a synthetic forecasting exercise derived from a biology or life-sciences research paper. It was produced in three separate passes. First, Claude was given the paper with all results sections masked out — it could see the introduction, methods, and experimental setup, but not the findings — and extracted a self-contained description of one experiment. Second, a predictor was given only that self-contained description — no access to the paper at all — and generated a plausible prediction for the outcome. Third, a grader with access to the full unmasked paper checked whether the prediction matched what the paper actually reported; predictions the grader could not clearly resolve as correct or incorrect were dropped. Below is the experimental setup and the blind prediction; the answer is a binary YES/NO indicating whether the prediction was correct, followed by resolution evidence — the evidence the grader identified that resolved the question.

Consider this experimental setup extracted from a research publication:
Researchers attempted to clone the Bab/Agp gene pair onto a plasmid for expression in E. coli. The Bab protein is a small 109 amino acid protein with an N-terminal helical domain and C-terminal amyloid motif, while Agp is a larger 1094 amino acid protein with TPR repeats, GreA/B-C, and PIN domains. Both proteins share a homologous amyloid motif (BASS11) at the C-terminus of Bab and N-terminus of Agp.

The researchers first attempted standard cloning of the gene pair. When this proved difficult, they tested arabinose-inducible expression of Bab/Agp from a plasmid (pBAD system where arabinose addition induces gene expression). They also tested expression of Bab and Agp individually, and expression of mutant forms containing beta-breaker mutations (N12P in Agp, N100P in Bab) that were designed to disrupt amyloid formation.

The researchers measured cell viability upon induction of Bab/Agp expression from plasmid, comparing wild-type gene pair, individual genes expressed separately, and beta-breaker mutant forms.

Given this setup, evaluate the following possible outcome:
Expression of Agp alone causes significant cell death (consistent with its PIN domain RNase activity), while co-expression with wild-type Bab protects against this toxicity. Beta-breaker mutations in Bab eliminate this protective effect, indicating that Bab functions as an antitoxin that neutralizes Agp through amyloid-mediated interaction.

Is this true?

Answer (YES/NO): NO